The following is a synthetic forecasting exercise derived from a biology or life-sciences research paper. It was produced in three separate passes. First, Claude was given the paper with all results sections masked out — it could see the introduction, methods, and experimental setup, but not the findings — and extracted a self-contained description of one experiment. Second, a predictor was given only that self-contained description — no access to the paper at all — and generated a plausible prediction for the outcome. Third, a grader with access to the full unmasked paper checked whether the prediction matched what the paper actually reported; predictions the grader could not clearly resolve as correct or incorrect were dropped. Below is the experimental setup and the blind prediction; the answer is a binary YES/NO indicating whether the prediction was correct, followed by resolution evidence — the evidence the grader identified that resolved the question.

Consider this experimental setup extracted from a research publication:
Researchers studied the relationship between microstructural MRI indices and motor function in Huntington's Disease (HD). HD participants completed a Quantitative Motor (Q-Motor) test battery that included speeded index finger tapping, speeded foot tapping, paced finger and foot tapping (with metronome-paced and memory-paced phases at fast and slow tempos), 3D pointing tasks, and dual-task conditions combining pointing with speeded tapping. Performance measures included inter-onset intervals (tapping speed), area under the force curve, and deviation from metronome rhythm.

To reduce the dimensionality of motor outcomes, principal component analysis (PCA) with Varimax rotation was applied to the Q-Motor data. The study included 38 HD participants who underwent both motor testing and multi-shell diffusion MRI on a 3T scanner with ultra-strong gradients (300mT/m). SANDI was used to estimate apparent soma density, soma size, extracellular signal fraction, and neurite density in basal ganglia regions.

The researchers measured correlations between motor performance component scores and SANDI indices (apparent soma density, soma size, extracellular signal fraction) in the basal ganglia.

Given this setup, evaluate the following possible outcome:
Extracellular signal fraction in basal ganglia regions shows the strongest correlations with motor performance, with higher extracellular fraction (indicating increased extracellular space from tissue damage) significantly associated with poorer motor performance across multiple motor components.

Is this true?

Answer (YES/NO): NO